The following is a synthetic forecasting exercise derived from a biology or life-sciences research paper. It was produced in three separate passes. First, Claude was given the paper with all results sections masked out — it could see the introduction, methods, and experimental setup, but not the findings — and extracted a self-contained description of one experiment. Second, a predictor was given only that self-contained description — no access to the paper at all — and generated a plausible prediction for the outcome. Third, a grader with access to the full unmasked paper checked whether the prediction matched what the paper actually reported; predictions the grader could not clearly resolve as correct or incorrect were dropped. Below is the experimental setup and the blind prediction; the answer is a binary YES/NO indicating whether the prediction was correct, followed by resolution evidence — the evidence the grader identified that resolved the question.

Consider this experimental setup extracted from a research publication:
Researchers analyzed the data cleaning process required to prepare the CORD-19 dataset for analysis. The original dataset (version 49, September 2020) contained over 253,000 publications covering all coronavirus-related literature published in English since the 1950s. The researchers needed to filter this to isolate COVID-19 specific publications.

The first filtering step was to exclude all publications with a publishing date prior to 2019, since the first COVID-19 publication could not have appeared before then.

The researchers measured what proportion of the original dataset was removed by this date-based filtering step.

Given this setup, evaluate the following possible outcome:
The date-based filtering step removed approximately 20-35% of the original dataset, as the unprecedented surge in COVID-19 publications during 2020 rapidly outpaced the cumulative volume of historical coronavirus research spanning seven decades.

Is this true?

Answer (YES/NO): YES